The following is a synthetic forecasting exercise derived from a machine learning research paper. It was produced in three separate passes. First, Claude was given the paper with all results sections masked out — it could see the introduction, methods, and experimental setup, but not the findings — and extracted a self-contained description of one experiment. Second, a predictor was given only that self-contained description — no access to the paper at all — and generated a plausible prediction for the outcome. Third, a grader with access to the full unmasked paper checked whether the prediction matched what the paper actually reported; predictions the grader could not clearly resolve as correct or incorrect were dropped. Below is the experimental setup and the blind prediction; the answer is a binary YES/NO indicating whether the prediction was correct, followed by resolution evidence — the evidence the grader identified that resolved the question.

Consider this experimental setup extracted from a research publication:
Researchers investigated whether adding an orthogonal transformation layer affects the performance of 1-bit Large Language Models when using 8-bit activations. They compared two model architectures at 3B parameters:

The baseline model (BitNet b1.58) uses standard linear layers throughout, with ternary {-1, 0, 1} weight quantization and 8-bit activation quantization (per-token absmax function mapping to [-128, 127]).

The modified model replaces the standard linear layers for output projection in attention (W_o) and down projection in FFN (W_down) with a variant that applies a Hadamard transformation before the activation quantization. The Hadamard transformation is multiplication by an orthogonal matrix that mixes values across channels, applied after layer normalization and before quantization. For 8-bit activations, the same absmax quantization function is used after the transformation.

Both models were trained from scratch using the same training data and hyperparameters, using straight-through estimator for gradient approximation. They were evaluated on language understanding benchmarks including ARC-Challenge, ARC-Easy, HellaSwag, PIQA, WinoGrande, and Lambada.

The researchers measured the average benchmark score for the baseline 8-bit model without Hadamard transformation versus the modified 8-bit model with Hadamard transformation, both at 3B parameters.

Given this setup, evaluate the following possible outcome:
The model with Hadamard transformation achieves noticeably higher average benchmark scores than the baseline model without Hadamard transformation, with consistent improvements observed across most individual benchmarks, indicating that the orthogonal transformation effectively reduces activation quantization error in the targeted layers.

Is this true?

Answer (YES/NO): NO